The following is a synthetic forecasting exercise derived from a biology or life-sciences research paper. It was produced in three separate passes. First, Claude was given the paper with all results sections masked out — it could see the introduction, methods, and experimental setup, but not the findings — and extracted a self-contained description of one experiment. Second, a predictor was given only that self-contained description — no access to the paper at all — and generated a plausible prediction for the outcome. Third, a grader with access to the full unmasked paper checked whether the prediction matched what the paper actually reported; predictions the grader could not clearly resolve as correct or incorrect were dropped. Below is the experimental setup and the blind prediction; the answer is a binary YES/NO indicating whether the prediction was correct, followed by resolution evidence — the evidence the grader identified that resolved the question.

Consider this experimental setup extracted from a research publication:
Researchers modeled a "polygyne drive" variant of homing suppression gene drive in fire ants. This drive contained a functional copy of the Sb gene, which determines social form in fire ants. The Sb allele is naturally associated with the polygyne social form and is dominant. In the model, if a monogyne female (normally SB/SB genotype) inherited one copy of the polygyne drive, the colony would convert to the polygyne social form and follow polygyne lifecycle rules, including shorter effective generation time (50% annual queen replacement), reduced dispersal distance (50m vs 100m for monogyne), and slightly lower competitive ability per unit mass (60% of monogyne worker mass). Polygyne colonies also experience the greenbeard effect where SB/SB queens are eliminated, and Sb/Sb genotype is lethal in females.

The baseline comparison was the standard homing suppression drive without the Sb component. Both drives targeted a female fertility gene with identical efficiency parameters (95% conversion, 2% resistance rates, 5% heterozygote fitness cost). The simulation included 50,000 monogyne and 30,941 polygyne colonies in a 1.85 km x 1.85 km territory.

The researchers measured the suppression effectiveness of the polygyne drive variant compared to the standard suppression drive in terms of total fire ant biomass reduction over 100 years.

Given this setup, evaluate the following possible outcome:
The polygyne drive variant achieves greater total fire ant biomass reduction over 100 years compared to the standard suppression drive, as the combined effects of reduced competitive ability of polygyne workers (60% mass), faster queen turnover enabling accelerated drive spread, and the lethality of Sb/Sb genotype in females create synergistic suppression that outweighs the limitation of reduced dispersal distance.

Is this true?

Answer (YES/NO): NO